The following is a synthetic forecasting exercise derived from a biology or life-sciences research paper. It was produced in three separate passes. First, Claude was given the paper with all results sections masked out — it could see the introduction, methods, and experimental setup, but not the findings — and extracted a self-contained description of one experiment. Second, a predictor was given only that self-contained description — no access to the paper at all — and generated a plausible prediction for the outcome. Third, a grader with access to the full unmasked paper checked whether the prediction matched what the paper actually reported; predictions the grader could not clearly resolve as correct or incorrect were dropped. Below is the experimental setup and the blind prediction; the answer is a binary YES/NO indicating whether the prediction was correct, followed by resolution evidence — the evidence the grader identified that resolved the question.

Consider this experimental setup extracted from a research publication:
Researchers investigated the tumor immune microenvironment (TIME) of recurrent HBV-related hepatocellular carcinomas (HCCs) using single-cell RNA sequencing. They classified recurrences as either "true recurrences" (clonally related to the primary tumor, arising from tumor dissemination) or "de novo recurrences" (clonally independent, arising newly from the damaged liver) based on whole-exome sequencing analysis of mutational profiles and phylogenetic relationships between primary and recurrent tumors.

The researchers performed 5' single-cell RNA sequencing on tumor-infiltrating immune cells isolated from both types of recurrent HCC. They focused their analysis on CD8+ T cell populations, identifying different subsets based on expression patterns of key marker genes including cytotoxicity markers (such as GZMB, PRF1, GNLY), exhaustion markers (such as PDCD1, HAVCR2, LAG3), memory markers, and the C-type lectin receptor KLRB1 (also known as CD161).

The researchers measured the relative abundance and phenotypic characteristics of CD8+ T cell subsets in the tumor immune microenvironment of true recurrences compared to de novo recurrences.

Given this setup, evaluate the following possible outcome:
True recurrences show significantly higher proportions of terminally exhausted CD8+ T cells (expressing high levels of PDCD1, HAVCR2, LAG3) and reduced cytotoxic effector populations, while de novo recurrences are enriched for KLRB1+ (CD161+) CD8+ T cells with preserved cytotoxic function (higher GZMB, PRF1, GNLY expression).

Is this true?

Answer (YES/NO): NO